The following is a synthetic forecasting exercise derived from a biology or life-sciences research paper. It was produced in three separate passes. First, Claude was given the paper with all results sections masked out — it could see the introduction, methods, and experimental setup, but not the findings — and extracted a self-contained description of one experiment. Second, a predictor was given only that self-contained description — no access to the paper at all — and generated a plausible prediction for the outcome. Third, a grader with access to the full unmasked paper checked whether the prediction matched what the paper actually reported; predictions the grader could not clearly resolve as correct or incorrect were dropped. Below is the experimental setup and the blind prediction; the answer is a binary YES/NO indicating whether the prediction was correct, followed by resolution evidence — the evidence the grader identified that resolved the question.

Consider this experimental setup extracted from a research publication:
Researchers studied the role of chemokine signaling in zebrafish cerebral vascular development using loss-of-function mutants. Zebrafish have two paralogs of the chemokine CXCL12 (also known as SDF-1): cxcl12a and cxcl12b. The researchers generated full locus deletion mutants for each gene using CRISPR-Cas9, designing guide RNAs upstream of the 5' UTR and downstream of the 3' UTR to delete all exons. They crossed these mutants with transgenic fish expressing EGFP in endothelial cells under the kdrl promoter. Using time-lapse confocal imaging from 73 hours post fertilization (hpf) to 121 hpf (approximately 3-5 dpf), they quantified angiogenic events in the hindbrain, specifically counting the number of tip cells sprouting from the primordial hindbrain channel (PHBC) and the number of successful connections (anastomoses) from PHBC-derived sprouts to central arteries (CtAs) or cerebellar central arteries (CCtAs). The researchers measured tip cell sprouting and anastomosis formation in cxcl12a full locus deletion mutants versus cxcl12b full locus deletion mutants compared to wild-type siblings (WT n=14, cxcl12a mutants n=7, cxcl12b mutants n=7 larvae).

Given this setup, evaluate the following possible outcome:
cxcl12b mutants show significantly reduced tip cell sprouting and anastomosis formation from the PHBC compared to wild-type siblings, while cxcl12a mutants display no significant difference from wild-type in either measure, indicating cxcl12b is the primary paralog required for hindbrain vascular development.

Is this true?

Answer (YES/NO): NO